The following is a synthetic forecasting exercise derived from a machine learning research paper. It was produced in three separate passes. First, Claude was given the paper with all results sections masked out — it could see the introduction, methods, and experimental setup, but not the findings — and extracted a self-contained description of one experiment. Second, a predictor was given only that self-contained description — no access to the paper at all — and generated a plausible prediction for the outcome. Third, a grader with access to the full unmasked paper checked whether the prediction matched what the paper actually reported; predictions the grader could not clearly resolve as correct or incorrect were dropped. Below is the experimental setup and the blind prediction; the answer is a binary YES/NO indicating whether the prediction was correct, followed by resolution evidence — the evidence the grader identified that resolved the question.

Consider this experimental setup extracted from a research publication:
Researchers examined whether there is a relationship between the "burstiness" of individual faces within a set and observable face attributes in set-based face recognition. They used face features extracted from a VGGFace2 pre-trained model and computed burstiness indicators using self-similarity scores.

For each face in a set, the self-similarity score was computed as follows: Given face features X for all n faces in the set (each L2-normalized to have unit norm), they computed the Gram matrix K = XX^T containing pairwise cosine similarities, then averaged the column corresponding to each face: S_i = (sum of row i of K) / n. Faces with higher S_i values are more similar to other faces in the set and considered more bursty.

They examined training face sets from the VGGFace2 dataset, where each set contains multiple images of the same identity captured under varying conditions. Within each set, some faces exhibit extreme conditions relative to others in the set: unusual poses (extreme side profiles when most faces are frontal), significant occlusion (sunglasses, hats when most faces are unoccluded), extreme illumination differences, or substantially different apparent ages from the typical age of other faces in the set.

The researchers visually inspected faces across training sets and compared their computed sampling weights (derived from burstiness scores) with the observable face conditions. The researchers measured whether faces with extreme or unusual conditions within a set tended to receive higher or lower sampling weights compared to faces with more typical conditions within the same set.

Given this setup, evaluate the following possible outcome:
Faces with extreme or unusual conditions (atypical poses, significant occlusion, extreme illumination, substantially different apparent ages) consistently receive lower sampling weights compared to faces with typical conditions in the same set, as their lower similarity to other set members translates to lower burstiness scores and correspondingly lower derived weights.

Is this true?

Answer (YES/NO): NO